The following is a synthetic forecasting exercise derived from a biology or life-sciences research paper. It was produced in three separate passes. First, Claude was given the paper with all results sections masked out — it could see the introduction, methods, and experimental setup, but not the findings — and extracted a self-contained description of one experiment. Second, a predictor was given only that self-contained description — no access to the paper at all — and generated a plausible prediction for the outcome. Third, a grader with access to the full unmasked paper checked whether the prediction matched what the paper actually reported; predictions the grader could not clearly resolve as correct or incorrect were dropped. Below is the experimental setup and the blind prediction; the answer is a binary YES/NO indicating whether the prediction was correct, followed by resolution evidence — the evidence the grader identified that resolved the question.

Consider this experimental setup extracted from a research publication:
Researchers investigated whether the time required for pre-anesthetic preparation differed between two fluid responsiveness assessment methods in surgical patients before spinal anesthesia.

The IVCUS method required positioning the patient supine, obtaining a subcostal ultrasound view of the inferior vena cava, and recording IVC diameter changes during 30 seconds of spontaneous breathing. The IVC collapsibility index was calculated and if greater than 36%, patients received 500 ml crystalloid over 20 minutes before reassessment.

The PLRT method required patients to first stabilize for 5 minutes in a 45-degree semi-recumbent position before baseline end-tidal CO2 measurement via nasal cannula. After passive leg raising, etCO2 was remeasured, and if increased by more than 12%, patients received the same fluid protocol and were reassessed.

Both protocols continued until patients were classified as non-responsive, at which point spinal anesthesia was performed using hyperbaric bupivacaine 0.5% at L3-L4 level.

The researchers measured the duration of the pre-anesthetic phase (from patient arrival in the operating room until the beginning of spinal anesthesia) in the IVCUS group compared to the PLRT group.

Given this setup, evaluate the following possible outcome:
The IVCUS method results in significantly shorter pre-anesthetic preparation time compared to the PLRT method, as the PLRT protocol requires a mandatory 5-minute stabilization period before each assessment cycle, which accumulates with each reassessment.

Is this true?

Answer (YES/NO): YES